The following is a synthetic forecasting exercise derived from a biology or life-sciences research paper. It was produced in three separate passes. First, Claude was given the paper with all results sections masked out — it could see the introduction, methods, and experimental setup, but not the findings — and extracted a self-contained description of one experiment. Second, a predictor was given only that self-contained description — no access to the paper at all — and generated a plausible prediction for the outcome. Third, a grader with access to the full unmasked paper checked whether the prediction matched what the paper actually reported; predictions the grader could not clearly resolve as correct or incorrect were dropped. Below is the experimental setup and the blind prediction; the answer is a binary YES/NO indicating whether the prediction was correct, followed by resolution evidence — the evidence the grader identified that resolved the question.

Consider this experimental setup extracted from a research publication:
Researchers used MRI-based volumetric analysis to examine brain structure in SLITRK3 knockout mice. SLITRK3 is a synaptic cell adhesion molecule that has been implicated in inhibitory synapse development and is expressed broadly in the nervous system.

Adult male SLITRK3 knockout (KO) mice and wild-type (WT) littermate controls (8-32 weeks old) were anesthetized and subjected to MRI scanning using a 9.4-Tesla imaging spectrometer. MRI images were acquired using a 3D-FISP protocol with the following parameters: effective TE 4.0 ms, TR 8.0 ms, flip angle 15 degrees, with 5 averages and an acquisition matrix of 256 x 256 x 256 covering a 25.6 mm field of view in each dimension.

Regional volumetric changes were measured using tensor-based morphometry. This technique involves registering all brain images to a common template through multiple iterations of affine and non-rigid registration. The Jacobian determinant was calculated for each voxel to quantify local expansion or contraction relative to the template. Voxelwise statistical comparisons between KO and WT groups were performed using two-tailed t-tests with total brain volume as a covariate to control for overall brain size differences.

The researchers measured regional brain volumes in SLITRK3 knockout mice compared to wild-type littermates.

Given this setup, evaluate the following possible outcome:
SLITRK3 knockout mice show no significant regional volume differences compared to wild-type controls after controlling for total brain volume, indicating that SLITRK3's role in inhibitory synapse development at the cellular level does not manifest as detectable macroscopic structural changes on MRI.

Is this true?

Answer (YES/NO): YES